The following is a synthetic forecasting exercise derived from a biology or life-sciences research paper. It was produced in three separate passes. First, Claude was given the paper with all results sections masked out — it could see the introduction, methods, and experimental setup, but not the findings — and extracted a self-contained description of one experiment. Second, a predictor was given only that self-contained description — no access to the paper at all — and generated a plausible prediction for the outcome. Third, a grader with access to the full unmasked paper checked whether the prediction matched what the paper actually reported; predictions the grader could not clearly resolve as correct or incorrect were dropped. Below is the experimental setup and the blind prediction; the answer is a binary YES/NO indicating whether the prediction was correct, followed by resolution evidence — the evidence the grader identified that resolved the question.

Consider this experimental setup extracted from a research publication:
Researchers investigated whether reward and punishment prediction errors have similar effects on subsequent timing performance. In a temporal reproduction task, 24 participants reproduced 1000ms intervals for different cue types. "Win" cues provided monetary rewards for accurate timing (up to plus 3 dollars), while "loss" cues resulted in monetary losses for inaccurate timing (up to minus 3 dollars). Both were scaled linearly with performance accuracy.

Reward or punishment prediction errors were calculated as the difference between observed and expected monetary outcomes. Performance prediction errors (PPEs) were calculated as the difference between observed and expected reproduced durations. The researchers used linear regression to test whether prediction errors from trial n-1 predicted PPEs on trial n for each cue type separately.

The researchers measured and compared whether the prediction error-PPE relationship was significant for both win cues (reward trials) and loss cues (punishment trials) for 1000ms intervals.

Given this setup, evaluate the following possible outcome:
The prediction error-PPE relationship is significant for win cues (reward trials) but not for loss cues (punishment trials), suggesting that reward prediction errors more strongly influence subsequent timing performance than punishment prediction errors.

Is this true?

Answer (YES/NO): YES